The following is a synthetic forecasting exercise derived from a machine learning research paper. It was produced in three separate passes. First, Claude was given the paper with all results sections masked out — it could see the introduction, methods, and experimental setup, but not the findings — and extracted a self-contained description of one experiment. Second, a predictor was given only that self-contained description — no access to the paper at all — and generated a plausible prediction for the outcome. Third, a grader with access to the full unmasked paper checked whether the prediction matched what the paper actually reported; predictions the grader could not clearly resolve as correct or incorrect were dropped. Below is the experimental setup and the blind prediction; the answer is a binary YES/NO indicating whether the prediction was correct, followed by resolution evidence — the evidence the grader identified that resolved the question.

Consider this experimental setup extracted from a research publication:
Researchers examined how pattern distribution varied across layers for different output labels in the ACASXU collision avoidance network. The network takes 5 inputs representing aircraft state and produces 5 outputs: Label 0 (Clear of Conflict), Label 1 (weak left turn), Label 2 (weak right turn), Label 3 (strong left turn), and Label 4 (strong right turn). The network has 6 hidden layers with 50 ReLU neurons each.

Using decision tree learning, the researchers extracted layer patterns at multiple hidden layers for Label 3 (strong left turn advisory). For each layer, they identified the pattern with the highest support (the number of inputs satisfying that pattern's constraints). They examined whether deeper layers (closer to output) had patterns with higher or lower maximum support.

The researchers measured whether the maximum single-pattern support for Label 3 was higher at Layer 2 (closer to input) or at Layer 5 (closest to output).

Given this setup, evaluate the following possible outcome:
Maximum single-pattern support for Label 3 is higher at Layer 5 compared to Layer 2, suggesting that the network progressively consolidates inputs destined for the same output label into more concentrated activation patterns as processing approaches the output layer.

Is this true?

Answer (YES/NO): YES